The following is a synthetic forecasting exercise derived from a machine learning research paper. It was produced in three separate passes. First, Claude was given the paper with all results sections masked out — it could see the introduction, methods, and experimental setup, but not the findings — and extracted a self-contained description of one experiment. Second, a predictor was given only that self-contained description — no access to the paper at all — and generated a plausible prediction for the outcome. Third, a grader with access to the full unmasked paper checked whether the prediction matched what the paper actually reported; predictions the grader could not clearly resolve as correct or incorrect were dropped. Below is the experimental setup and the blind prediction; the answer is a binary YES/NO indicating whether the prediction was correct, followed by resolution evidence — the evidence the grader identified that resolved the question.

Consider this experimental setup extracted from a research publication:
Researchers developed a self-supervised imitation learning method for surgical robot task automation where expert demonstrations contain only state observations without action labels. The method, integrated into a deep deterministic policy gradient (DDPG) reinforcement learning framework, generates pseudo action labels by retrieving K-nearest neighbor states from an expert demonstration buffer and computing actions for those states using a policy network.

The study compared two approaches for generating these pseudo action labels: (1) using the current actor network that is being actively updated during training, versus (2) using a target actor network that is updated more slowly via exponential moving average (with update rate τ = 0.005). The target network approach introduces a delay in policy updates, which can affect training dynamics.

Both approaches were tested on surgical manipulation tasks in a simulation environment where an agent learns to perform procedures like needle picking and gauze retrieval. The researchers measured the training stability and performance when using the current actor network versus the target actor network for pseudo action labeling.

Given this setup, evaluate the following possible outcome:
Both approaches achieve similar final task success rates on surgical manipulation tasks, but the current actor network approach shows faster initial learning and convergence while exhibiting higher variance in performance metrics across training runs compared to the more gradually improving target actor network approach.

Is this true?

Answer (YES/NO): NO